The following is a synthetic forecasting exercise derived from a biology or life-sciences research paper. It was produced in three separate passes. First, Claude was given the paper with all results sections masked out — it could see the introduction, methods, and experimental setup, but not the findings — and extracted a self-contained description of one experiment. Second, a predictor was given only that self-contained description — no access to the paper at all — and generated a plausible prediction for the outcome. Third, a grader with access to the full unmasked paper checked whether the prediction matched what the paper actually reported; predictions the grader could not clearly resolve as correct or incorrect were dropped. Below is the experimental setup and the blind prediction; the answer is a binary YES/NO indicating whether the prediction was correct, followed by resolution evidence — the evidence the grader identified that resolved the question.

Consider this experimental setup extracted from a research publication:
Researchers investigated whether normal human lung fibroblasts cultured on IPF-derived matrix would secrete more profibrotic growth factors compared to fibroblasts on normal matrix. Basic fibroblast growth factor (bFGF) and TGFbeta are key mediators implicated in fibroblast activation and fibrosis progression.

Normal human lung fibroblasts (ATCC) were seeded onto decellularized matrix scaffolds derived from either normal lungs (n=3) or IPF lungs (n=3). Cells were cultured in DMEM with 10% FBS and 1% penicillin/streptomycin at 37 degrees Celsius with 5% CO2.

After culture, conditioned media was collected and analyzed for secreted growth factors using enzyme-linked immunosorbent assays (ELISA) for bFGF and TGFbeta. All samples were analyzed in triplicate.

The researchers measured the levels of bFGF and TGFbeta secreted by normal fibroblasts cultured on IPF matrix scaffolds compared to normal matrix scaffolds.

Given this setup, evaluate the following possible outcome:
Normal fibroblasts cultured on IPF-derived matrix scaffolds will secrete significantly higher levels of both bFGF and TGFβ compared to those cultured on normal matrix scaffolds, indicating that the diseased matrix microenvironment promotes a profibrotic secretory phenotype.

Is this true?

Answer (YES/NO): NO